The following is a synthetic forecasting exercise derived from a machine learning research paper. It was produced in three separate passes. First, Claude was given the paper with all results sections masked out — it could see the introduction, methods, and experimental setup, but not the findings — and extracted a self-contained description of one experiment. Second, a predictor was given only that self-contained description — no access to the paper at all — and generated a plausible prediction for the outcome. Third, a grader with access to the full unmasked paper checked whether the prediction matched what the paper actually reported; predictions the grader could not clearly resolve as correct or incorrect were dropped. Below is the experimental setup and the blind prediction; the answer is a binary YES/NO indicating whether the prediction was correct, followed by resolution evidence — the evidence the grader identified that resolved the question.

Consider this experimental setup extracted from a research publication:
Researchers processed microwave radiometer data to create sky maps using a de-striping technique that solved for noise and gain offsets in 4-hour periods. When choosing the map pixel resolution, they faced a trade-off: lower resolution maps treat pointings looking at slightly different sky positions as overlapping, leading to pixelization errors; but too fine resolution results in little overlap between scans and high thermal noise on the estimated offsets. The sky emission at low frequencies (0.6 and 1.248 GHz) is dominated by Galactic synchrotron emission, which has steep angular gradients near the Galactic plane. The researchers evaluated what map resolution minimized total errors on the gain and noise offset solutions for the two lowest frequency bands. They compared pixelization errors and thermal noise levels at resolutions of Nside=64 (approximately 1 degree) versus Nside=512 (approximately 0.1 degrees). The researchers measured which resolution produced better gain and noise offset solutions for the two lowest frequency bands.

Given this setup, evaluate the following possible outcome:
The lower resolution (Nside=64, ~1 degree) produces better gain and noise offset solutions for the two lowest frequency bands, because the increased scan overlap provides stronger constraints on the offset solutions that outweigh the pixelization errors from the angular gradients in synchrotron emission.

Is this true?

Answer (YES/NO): NO